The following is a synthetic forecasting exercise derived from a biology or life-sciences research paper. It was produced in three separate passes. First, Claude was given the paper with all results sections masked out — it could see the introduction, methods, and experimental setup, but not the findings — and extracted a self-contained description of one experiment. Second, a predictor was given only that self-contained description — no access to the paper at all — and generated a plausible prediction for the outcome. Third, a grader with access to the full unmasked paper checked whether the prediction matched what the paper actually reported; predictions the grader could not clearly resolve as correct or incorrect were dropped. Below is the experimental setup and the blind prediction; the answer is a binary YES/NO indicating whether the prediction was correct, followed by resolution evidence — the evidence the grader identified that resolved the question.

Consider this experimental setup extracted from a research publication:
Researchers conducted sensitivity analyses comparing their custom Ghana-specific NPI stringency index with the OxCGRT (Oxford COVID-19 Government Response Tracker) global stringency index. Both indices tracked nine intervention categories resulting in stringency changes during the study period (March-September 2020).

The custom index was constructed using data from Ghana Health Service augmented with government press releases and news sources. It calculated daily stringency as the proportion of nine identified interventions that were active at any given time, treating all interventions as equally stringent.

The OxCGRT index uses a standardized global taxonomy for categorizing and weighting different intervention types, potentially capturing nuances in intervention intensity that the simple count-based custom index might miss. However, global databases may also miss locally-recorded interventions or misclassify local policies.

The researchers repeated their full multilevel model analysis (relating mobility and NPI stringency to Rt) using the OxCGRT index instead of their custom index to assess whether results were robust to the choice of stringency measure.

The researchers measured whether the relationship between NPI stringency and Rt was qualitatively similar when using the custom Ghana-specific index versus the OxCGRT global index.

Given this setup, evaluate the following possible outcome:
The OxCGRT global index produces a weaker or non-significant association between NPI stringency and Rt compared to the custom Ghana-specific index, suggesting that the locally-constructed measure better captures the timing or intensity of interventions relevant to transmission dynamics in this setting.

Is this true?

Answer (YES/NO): NO